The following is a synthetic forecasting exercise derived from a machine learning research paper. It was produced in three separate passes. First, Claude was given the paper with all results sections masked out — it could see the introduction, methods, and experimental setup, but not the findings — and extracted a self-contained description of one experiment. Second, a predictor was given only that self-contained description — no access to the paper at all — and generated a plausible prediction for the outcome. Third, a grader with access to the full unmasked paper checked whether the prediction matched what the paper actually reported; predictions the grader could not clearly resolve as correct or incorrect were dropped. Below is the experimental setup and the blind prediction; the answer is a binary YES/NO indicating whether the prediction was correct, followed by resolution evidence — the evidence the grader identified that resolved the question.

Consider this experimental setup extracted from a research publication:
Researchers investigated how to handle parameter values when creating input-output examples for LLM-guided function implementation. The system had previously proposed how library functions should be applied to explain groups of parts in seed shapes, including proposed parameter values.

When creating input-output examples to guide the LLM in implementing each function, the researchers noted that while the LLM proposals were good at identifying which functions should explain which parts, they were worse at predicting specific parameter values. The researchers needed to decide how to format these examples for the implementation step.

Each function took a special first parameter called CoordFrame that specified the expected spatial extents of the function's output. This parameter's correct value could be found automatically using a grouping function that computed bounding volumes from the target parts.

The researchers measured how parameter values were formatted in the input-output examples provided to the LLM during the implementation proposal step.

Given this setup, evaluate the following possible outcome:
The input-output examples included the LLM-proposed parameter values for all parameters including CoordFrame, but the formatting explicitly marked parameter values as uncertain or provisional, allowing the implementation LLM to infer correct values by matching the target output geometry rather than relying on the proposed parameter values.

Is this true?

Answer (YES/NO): NO